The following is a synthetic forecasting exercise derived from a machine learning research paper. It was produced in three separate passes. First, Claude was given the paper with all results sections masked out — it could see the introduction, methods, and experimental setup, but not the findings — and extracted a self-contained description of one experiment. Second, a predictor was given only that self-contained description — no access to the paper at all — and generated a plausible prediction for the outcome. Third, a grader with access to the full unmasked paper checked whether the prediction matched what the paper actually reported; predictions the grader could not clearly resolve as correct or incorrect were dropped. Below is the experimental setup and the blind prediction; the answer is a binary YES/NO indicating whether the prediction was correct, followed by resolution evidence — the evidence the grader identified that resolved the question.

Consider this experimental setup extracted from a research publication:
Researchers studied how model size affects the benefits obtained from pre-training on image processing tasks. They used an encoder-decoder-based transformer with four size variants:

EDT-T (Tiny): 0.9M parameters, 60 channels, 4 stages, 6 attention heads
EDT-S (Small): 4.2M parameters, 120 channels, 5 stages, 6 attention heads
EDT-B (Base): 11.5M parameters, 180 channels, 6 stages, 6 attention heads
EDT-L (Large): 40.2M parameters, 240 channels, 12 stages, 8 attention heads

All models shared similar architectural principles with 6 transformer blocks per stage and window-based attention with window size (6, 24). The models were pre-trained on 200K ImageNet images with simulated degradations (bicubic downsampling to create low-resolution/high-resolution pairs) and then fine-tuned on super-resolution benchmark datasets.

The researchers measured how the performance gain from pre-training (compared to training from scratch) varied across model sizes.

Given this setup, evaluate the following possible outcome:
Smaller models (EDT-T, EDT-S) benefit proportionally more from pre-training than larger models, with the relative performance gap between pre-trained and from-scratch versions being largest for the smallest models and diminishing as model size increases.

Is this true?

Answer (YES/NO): NO